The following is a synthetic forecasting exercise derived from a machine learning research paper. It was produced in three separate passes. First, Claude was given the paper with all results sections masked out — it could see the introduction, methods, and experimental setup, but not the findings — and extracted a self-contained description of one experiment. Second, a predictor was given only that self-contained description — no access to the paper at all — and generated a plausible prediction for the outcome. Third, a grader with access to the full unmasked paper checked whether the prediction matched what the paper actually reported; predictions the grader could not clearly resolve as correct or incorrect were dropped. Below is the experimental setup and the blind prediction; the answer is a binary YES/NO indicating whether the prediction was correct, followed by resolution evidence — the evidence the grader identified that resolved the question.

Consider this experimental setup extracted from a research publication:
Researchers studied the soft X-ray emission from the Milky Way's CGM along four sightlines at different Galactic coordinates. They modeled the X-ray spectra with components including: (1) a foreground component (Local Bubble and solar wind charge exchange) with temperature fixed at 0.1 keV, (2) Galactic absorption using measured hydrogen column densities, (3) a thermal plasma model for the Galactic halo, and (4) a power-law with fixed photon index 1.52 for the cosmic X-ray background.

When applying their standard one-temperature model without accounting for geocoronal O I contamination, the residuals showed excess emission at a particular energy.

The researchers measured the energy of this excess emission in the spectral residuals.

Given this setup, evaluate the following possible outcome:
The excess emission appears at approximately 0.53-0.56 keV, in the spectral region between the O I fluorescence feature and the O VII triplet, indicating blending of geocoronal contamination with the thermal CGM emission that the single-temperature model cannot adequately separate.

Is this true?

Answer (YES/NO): NO